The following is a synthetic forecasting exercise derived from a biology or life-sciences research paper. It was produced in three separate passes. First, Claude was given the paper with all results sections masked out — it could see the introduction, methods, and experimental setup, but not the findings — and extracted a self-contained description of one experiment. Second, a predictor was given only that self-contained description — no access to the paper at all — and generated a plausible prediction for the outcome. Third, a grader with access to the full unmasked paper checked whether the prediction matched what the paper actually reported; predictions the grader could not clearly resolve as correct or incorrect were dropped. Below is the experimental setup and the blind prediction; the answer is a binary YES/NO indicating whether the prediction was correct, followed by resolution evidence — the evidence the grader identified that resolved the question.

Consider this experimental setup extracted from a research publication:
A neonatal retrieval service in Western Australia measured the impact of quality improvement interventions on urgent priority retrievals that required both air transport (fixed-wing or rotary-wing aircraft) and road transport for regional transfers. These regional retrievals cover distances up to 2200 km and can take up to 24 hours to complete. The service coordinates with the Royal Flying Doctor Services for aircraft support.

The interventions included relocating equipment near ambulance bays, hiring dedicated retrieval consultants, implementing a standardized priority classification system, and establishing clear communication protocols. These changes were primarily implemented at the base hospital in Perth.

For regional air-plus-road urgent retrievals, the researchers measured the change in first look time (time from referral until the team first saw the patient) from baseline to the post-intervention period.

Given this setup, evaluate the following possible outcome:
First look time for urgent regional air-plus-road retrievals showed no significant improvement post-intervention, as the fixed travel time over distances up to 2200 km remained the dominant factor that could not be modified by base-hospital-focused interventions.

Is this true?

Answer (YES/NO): YES